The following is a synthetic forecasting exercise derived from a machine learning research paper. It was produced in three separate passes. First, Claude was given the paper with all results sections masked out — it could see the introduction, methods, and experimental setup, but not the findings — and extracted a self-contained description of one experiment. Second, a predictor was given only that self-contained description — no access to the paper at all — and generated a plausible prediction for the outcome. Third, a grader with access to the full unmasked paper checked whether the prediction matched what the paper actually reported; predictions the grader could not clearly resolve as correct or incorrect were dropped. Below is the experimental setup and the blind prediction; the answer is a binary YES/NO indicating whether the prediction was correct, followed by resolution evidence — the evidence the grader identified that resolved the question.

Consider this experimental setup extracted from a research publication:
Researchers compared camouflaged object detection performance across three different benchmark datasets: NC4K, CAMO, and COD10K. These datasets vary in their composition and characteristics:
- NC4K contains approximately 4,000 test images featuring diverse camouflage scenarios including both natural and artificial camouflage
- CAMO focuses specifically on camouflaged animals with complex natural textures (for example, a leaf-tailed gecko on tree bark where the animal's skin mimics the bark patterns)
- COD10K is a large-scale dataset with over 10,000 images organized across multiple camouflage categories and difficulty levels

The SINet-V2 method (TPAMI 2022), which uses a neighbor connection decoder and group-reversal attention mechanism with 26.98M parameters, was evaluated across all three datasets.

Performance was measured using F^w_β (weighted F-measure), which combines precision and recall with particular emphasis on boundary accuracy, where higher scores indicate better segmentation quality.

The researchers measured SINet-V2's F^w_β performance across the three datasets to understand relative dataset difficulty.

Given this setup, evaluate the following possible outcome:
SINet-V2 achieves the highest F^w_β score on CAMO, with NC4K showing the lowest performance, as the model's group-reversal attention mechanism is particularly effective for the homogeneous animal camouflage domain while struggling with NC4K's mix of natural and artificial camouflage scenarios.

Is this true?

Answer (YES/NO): NO